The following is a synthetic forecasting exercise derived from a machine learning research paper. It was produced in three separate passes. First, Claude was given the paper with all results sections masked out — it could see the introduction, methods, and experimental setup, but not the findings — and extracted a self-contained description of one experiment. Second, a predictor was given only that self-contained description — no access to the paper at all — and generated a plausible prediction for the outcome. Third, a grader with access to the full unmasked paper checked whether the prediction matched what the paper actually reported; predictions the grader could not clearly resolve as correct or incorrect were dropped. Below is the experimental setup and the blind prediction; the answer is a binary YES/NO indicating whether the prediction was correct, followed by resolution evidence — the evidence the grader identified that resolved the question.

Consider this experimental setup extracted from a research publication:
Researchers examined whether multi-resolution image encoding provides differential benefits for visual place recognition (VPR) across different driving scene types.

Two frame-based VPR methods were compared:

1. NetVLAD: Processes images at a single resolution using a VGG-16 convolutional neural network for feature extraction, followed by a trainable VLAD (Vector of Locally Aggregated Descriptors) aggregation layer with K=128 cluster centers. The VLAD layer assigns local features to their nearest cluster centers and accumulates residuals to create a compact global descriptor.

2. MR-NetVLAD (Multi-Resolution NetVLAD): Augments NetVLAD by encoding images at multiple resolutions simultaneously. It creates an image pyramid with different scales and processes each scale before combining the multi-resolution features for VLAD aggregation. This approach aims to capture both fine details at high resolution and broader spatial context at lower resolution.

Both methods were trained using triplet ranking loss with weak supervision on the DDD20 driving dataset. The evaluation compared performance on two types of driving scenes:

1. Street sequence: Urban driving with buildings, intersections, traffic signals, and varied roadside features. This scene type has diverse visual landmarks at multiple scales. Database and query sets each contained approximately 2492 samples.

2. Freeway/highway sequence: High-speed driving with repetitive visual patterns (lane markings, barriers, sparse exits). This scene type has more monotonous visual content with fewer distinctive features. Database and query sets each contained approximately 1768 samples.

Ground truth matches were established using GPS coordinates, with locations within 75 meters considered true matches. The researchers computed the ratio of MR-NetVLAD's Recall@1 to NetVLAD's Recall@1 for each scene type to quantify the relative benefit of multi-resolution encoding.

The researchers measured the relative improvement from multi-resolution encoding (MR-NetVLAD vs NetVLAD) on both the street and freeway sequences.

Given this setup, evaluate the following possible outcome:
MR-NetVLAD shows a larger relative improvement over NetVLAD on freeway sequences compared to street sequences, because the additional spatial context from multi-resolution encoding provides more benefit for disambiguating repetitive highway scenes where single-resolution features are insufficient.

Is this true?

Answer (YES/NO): YES